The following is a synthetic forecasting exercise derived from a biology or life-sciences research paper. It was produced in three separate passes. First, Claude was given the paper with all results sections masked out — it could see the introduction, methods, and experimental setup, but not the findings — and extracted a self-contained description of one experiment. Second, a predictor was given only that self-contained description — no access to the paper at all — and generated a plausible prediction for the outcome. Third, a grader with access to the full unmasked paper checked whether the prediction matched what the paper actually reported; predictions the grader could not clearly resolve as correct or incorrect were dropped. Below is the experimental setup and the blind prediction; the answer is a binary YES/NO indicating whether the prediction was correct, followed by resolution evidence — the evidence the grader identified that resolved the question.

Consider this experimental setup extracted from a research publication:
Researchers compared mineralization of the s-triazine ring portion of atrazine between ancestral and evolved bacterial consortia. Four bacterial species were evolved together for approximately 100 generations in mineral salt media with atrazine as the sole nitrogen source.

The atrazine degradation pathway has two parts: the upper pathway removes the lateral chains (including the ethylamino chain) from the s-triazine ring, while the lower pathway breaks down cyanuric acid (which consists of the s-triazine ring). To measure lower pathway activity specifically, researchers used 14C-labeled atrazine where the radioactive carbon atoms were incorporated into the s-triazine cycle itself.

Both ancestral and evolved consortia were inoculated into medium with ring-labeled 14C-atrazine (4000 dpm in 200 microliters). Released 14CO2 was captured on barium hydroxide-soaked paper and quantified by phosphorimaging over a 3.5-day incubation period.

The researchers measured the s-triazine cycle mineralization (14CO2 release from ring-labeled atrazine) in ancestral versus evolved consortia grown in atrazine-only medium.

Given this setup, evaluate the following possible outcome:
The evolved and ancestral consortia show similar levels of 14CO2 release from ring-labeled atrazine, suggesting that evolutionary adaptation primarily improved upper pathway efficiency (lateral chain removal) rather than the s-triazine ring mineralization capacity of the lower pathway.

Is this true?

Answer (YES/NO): NO